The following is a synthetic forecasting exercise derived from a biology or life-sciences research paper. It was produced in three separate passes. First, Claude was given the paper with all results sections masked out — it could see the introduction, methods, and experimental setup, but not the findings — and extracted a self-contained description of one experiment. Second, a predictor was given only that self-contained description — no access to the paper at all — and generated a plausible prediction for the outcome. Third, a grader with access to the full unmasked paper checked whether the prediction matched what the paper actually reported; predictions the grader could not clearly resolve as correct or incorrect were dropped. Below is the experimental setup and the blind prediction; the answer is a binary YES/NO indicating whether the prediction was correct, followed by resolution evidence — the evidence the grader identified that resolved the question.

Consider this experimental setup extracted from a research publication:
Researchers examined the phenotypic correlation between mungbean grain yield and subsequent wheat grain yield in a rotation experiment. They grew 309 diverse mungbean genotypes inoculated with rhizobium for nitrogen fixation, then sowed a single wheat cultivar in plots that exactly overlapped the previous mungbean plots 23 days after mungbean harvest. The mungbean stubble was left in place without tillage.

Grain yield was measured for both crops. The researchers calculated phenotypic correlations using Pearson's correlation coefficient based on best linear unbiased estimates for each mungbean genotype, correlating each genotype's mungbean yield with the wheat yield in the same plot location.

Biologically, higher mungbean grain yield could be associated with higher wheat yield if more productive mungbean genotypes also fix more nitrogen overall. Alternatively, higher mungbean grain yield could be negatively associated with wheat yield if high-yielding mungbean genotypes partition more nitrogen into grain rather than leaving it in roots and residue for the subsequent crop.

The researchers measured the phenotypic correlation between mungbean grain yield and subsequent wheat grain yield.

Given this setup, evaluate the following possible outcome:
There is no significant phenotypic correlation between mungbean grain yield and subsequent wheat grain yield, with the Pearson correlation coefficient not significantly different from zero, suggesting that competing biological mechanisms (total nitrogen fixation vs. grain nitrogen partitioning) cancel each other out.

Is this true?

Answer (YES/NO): NO